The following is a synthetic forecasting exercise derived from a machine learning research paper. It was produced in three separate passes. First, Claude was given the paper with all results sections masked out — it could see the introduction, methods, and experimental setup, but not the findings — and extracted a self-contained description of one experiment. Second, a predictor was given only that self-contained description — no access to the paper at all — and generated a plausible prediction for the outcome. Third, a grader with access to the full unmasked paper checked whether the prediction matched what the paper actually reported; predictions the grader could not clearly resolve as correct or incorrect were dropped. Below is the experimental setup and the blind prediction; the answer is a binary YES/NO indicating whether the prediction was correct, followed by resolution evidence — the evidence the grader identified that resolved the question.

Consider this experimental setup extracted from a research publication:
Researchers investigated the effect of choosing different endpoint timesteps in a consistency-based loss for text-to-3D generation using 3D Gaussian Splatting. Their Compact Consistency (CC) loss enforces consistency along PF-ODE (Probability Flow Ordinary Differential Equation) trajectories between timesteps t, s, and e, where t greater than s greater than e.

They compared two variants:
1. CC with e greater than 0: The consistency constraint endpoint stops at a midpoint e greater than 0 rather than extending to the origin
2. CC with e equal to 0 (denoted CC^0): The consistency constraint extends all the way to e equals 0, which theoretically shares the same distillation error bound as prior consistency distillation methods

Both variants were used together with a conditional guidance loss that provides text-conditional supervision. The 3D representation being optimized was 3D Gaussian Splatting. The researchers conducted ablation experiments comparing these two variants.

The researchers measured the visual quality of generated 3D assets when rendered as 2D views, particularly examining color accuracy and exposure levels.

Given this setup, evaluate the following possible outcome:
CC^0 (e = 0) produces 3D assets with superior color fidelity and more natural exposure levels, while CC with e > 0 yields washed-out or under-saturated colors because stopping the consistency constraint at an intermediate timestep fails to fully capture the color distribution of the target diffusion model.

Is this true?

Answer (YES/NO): NO